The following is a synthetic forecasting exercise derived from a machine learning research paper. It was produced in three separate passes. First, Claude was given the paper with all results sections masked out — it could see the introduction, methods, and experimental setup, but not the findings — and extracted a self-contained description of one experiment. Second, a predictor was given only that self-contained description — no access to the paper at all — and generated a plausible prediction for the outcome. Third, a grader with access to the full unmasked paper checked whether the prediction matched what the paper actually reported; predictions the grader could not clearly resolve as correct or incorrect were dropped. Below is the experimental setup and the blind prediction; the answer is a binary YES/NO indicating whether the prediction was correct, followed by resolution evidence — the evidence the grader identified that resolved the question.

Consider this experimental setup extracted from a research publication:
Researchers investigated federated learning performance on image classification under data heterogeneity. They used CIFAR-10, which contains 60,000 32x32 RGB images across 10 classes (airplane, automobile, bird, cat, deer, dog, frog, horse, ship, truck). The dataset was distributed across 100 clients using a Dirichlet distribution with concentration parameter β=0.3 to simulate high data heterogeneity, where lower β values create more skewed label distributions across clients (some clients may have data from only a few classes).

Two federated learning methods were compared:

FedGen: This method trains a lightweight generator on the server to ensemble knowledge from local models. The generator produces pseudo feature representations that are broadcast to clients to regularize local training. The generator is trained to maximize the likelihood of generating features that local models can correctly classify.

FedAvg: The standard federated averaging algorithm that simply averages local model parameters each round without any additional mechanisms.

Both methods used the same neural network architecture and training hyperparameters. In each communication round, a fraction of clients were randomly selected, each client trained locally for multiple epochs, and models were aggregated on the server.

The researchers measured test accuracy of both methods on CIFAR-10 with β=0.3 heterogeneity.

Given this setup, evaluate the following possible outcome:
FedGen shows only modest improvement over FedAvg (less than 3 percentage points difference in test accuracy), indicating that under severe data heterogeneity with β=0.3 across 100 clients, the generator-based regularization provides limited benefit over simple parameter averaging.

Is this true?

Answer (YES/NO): YES